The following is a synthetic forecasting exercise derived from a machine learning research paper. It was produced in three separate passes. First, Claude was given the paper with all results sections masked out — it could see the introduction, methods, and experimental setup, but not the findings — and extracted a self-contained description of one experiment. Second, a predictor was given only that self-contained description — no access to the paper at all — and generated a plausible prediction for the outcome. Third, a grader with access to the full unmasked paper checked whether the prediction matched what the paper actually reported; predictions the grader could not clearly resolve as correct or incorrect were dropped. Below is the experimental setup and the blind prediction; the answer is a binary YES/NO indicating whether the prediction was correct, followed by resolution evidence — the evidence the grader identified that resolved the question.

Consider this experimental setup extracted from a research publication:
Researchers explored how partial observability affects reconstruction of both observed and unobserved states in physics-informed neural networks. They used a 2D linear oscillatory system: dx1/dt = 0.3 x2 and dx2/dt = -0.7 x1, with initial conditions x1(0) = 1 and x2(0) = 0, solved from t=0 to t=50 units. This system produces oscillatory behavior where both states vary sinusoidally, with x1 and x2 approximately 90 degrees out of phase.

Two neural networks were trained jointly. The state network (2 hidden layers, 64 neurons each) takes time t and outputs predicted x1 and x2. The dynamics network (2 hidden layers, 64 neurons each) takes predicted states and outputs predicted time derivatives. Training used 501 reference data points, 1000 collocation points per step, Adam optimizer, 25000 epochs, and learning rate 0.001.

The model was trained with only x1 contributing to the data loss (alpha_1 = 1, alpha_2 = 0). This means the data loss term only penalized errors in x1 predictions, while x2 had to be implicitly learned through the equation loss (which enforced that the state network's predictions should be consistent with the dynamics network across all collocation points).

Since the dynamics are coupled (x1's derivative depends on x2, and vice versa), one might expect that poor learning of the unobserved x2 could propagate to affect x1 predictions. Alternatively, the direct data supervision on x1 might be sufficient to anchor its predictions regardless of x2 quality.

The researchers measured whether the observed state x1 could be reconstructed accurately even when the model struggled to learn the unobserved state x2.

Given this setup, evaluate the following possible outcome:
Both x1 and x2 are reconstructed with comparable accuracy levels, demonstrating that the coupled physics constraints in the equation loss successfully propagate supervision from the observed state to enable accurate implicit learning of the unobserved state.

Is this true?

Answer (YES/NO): NO